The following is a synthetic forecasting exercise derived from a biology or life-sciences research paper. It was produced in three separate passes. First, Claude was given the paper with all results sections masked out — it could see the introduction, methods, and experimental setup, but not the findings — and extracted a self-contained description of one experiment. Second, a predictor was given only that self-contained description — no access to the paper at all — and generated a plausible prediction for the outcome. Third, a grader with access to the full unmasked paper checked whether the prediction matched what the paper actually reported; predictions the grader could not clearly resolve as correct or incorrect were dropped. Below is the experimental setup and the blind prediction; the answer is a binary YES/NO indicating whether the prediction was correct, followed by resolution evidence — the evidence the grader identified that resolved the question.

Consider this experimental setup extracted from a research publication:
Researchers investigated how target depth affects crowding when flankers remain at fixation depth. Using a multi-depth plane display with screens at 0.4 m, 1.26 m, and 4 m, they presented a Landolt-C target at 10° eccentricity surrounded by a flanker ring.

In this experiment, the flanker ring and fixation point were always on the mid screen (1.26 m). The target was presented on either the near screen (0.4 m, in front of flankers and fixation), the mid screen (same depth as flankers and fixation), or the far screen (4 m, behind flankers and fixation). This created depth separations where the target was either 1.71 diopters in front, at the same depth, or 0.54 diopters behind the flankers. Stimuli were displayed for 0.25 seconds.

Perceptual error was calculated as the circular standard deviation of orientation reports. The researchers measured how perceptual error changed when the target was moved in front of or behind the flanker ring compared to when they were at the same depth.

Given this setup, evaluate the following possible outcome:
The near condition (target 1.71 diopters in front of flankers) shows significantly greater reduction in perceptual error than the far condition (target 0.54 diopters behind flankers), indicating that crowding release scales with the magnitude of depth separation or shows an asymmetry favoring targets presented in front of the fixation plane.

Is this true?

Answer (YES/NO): NO